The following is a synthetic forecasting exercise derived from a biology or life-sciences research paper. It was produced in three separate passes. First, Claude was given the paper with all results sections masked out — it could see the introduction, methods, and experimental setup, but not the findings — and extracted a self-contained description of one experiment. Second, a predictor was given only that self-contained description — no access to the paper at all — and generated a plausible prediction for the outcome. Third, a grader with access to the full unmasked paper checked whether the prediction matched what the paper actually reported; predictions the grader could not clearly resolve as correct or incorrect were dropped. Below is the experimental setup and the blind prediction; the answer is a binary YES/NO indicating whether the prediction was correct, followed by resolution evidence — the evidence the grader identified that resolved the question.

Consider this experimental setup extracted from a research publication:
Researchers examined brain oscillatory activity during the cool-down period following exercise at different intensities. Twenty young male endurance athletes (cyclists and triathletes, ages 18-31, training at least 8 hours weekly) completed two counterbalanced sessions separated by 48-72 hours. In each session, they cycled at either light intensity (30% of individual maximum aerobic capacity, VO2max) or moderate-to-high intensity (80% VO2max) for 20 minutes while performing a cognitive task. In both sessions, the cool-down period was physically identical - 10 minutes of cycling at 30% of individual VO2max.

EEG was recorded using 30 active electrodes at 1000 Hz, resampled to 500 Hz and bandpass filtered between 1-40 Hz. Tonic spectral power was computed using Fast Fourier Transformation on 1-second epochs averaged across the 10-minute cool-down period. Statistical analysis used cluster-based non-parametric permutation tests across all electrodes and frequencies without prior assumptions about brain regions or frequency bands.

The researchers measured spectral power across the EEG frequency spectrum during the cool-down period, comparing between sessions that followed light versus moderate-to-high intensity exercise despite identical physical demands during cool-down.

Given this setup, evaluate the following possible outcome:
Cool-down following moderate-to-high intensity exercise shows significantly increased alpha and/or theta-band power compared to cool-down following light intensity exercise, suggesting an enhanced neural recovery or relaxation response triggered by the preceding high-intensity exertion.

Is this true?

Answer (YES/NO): NO